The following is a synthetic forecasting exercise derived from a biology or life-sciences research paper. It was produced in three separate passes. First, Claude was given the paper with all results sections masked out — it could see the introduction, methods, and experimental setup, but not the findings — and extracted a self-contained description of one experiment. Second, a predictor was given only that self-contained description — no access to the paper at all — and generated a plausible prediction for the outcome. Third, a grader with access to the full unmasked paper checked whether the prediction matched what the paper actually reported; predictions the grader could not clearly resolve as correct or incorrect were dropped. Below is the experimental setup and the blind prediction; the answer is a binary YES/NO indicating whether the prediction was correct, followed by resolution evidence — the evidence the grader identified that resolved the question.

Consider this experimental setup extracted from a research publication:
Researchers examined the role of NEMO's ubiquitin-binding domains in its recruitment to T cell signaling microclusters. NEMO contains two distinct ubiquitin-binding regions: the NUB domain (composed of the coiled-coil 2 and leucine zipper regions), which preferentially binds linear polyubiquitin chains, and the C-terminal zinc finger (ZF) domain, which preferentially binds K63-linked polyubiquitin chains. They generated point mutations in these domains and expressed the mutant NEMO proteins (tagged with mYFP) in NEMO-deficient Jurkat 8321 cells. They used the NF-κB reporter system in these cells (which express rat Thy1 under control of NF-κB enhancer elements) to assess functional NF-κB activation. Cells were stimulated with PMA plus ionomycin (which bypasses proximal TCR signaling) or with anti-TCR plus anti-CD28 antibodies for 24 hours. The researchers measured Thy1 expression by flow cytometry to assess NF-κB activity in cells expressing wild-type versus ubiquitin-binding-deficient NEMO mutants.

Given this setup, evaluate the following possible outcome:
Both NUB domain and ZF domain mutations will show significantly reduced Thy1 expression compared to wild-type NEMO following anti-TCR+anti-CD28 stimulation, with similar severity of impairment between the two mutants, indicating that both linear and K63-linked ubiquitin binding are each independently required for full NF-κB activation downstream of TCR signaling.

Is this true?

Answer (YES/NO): NO